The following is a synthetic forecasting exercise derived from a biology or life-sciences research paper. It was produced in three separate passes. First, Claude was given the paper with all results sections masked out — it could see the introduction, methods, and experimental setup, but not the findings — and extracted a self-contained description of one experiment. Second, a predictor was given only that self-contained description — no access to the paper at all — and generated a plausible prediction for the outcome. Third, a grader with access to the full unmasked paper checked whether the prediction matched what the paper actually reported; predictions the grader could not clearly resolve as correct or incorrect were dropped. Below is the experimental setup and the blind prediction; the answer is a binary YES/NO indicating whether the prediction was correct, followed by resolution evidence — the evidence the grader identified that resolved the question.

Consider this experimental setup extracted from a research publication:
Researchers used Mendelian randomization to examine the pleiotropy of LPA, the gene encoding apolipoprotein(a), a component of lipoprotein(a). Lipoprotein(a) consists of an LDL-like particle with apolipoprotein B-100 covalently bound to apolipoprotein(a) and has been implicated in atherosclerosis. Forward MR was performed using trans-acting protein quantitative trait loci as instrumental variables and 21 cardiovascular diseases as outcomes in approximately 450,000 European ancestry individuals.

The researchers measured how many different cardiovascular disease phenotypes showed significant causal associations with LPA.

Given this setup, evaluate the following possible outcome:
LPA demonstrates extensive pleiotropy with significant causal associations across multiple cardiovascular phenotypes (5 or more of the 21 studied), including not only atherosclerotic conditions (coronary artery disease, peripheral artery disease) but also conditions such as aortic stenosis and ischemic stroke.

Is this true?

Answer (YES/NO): YES